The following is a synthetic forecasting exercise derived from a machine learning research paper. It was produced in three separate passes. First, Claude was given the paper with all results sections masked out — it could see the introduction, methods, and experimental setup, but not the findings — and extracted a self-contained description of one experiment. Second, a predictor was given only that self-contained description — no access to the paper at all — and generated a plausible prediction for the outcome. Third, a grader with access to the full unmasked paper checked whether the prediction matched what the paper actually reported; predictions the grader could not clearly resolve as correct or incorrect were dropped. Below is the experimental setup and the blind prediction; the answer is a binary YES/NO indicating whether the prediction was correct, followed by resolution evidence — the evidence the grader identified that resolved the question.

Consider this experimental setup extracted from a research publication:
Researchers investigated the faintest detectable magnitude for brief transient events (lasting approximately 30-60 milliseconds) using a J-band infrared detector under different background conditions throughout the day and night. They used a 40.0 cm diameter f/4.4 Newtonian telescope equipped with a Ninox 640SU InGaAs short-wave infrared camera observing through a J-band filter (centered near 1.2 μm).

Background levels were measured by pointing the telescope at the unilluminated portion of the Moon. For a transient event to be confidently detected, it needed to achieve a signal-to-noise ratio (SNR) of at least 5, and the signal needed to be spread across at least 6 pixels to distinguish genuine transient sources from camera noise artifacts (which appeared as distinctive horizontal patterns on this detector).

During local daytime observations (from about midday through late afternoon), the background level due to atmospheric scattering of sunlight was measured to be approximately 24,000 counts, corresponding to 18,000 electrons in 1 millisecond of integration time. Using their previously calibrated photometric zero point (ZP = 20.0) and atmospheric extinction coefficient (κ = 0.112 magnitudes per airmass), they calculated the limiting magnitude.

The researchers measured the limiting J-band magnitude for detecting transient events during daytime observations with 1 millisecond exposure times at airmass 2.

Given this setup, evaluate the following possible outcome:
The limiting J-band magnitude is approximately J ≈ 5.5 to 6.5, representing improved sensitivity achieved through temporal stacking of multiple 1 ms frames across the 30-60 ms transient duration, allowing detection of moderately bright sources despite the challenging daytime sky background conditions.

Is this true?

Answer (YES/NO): YES